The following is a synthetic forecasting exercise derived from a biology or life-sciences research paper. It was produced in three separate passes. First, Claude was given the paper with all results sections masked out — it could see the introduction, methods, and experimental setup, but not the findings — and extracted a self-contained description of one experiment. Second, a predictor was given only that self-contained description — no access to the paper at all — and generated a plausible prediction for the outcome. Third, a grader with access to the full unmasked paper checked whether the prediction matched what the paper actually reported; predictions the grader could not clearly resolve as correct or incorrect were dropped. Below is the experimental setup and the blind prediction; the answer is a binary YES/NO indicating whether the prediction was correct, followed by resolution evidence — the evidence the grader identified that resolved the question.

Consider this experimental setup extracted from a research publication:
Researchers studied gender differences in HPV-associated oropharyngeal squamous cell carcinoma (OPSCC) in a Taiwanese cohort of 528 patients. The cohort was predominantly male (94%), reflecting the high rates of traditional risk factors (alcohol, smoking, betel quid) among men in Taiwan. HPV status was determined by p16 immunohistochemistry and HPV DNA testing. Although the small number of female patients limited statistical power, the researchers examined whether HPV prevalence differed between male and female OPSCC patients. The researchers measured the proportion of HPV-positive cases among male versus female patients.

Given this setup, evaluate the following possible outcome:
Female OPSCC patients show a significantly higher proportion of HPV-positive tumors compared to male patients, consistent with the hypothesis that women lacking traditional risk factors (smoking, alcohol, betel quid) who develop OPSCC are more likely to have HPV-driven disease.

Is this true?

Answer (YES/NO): YES